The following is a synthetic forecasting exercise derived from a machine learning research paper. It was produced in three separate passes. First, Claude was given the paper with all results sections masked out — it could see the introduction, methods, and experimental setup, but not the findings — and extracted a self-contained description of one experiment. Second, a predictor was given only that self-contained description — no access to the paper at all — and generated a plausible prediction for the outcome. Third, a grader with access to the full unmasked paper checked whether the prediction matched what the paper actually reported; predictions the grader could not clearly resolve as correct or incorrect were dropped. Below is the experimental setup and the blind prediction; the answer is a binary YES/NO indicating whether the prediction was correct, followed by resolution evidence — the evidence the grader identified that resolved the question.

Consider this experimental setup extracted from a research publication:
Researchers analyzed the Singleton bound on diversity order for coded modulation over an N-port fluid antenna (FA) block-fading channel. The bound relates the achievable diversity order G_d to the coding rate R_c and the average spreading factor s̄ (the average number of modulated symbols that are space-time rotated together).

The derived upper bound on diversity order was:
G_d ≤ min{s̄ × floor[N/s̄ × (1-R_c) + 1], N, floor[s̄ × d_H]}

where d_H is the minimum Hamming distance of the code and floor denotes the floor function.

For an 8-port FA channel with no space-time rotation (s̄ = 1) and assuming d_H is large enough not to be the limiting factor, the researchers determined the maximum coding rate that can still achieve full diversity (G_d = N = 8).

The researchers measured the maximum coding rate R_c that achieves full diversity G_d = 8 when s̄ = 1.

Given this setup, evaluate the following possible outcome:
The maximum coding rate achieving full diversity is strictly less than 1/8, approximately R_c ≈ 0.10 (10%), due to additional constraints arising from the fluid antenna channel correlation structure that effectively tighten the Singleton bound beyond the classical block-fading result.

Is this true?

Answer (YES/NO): NO